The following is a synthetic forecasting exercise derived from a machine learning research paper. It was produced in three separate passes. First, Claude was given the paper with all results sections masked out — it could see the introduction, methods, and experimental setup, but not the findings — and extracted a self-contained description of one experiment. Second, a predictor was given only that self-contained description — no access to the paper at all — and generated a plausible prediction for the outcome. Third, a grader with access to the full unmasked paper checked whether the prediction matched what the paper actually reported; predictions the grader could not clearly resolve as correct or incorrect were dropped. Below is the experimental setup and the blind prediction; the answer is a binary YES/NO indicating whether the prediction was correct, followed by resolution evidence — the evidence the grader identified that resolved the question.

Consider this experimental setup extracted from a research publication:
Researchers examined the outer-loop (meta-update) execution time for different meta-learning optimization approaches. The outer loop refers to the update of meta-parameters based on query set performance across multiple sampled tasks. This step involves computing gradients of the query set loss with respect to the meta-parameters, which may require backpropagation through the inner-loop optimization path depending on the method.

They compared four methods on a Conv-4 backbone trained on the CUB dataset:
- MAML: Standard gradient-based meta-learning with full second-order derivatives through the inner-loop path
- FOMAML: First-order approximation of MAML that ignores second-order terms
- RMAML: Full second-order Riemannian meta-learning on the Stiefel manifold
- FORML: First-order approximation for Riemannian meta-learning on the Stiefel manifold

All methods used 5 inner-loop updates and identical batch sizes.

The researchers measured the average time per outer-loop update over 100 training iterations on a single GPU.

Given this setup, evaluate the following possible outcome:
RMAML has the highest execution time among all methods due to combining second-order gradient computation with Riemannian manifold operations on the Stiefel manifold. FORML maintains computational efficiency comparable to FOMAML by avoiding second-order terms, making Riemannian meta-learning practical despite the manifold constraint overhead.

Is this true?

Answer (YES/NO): NO